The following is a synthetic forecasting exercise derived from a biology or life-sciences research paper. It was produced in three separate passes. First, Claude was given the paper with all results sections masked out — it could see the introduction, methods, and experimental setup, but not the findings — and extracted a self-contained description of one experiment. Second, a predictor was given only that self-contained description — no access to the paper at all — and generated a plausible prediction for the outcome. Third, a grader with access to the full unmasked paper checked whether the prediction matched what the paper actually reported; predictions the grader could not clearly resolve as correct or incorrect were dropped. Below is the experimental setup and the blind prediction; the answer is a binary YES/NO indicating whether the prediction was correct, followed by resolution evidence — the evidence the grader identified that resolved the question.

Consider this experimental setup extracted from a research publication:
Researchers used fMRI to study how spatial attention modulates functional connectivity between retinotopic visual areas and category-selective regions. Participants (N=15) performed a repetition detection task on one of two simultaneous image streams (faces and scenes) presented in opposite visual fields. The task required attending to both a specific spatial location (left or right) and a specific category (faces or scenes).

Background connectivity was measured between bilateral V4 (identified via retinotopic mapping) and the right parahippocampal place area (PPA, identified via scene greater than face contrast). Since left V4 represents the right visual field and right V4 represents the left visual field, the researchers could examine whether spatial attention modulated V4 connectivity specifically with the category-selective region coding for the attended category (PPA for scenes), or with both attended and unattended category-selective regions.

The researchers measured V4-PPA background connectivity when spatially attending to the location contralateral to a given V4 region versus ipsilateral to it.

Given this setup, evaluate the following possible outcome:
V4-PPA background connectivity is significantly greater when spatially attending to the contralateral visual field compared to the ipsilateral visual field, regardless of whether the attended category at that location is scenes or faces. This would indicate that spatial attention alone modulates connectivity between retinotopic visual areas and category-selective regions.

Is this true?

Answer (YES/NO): NO